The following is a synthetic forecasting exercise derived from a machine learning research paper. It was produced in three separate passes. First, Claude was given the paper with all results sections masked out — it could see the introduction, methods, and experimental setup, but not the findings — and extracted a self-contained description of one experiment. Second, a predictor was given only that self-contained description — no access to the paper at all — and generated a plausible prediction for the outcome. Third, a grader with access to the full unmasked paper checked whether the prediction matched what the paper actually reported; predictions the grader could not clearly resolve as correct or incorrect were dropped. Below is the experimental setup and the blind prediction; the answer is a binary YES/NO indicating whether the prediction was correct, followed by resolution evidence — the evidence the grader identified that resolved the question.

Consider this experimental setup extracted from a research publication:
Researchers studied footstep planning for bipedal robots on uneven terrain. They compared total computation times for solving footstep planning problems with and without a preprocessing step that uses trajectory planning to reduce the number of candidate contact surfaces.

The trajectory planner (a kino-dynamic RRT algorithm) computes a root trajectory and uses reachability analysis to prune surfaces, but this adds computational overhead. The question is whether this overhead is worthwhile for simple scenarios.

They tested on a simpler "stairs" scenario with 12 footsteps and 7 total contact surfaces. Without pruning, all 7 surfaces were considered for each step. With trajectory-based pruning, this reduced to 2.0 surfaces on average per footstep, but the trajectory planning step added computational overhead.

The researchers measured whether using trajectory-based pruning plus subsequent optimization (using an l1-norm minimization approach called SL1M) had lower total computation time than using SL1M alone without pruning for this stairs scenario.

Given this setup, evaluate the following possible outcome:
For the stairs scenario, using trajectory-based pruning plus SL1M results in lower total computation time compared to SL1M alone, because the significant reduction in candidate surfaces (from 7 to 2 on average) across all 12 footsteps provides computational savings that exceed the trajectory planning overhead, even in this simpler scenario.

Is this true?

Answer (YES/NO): NO